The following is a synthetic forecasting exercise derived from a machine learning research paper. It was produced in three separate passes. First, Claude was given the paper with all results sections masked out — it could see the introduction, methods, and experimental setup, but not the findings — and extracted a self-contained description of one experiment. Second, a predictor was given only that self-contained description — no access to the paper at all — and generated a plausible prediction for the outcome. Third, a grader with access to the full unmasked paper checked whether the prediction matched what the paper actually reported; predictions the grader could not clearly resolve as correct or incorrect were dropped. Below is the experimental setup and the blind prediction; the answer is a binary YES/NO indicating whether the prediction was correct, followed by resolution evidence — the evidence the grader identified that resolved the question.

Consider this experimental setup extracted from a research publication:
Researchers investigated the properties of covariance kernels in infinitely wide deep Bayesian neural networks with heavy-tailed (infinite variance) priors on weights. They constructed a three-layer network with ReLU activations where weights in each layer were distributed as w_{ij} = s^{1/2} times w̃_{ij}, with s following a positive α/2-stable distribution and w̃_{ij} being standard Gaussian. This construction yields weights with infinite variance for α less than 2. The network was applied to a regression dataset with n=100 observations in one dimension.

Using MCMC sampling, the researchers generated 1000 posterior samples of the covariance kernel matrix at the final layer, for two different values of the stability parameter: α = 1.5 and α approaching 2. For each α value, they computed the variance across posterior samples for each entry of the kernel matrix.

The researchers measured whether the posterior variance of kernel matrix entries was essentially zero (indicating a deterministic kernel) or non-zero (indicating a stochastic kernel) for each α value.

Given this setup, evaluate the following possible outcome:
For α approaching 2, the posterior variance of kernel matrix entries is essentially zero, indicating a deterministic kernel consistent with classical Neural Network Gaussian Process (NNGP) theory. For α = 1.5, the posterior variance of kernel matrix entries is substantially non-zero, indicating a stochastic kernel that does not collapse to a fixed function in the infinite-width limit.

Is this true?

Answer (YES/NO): YES